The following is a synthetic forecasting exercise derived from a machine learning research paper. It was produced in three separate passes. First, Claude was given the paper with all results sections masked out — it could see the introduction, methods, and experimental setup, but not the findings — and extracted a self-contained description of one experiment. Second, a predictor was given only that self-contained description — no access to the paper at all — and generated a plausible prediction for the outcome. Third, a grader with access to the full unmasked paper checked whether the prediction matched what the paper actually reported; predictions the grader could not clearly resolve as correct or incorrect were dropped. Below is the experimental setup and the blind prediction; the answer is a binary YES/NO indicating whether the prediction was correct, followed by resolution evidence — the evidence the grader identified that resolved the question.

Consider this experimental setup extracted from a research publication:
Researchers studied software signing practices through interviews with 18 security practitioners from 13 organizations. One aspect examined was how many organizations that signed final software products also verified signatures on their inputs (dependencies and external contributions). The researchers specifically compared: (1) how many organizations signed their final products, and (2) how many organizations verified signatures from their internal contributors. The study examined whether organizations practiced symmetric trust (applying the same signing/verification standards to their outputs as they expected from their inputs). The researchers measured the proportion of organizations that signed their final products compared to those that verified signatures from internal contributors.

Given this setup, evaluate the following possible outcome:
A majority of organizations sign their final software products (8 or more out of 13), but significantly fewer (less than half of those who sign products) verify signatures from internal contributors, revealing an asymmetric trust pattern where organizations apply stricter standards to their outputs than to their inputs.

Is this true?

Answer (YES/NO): YES